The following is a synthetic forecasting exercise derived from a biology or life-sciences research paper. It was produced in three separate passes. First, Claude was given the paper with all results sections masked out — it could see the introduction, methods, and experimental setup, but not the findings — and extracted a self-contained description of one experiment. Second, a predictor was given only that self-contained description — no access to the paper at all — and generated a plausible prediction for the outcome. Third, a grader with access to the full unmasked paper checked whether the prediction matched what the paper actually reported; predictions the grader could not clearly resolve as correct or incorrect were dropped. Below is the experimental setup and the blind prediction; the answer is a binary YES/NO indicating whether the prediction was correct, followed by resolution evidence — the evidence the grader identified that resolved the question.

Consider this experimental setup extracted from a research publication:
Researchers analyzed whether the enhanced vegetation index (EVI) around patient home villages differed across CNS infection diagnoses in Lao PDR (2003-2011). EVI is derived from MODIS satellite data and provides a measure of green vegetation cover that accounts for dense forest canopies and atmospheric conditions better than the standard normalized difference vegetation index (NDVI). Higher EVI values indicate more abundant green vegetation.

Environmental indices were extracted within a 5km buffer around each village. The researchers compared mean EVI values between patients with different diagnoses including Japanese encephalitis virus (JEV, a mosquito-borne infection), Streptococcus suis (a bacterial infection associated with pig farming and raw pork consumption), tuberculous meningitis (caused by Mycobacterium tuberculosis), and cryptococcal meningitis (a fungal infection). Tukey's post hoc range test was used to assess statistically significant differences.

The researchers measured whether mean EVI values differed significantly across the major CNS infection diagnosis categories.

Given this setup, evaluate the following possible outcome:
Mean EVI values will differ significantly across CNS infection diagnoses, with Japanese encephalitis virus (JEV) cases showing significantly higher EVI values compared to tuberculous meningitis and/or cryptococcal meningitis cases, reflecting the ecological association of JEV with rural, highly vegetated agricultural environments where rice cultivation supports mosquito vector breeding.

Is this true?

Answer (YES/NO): YES